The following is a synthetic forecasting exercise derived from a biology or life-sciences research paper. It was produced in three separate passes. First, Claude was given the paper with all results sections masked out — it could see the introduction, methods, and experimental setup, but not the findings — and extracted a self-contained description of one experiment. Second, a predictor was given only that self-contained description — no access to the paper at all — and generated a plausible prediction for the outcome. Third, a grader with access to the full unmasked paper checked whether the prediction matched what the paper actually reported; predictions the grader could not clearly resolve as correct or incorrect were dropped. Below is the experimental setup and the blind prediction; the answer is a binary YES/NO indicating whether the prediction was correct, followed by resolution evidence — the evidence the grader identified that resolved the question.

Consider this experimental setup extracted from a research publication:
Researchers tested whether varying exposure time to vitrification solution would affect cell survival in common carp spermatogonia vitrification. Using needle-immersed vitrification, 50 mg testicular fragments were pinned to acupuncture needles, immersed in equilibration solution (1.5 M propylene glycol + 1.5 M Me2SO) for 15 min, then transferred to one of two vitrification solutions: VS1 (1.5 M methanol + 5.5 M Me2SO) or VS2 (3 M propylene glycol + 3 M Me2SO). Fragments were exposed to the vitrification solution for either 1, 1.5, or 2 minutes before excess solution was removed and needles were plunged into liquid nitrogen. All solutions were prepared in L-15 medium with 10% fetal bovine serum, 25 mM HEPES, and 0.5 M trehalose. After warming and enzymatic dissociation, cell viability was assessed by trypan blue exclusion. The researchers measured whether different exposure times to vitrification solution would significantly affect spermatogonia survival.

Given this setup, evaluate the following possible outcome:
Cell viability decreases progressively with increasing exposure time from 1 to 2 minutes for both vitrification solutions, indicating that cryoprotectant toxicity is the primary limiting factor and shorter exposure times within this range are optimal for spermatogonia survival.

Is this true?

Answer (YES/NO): NO